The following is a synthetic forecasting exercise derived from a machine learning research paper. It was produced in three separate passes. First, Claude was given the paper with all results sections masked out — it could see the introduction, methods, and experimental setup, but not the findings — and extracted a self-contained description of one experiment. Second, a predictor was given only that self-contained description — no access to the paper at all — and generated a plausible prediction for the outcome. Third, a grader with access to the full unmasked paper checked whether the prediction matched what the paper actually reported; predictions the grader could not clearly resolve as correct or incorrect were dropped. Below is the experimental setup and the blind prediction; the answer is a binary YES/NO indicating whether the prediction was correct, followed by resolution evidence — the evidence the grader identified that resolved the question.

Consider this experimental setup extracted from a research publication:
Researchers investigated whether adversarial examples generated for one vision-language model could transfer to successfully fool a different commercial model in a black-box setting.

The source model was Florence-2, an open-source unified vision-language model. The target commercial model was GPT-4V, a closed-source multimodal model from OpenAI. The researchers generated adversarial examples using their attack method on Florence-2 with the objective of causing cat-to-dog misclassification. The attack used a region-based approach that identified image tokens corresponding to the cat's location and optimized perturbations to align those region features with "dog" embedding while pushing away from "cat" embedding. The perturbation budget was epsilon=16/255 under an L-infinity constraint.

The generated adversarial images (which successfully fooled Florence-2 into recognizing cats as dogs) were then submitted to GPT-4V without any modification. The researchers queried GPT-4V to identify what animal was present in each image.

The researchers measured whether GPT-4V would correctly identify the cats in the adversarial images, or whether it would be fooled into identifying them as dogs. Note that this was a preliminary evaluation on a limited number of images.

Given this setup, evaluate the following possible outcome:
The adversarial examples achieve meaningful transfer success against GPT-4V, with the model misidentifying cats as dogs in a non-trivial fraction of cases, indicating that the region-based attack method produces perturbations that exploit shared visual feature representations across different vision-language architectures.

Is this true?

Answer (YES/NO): YES